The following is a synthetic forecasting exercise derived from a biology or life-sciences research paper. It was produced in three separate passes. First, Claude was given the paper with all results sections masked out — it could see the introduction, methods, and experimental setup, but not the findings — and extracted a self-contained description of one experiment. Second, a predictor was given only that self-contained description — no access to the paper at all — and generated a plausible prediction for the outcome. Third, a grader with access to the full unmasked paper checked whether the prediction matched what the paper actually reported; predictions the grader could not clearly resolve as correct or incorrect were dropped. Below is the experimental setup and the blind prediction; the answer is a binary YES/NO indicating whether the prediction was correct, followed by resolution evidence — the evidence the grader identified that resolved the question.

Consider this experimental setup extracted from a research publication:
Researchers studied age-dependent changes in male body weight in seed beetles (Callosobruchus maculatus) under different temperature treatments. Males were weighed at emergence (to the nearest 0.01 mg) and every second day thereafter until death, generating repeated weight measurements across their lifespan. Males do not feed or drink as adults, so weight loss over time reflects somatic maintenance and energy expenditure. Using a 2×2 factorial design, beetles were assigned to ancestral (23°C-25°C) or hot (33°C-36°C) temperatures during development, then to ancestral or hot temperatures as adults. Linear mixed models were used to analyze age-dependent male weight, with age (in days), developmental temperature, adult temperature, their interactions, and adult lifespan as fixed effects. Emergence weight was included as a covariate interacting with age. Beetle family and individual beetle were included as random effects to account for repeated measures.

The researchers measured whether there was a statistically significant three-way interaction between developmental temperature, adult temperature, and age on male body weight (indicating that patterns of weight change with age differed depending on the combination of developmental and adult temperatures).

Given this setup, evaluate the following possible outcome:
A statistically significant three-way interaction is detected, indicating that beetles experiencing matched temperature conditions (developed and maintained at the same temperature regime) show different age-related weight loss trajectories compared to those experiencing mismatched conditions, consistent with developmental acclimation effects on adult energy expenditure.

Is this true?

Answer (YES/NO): YES